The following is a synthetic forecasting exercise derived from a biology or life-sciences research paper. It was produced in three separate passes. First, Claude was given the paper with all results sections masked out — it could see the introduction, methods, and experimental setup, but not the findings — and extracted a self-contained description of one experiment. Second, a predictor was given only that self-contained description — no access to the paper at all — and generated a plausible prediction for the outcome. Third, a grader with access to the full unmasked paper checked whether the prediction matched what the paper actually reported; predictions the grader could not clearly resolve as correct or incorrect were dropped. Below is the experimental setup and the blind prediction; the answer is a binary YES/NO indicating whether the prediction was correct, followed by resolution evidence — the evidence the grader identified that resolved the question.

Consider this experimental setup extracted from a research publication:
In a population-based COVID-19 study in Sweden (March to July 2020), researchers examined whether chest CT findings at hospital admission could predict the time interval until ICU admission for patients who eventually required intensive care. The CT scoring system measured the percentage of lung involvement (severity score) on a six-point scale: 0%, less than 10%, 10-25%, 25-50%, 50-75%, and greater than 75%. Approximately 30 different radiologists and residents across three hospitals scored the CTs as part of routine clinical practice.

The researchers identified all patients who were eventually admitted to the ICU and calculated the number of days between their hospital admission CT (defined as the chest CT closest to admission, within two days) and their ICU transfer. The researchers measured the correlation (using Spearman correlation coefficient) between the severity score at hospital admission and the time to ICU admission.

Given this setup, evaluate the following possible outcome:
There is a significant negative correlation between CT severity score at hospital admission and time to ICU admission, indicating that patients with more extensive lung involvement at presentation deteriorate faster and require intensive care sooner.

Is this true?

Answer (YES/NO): YES